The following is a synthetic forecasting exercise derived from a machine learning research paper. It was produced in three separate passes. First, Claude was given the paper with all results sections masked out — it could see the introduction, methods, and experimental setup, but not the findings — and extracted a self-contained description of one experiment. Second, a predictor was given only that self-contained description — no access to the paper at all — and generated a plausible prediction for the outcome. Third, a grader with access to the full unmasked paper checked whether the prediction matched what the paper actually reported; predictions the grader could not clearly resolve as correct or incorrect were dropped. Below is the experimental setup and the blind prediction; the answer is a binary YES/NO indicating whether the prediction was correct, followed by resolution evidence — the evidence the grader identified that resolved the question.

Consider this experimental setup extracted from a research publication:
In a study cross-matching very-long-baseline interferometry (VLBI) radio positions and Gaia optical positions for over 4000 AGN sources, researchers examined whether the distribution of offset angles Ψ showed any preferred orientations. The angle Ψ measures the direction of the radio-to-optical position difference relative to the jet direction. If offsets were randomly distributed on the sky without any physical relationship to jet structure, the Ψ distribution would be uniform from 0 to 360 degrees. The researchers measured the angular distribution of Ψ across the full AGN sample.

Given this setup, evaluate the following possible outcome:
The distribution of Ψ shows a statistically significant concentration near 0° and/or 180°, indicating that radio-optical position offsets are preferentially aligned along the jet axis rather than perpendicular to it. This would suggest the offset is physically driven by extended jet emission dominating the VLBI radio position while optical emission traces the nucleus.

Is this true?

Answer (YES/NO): YES